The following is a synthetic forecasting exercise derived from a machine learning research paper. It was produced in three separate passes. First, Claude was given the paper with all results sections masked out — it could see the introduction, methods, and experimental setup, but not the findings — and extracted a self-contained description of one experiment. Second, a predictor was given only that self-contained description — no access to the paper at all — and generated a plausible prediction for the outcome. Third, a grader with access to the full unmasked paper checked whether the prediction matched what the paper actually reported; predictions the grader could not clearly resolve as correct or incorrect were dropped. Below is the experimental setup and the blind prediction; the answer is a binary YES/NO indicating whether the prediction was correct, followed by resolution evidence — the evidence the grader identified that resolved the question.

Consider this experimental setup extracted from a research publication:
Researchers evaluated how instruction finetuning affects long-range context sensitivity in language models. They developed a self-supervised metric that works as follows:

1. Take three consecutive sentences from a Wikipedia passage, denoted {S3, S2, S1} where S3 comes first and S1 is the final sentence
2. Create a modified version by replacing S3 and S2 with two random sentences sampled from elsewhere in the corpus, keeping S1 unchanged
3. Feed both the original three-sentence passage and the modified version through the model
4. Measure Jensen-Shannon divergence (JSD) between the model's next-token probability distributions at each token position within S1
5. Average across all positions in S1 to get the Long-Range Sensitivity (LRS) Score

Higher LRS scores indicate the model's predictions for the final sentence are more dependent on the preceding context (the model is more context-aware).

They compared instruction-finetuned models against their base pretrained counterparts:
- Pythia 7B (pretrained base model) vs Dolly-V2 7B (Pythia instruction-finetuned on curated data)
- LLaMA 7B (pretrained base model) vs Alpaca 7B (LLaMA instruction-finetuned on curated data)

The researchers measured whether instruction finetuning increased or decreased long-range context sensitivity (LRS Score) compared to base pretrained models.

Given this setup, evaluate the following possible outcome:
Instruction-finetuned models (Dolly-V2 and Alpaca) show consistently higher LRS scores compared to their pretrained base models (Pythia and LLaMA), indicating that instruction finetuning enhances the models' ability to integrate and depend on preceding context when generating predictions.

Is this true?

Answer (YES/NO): YES